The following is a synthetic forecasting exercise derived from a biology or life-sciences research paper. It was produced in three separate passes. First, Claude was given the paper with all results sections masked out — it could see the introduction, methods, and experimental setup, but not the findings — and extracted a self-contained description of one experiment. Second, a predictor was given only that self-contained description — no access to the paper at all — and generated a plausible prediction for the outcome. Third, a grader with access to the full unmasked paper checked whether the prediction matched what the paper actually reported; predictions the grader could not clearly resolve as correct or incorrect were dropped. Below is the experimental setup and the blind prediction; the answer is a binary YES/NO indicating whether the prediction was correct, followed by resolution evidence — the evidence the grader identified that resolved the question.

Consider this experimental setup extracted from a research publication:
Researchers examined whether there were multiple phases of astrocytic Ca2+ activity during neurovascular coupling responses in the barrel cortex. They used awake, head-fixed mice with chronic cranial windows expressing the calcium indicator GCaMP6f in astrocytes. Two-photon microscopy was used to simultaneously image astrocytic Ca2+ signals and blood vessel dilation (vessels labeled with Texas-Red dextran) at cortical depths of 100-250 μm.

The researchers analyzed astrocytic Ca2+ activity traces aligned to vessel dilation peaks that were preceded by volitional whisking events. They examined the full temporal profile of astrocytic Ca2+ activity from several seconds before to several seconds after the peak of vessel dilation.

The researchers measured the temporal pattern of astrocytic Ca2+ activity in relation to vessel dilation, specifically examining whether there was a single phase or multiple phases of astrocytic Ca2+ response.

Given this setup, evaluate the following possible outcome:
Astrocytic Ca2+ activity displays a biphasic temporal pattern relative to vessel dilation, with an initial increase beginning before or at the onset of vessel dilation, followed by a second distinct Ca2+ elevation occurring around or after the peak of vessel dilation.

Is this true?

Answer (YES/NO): YES